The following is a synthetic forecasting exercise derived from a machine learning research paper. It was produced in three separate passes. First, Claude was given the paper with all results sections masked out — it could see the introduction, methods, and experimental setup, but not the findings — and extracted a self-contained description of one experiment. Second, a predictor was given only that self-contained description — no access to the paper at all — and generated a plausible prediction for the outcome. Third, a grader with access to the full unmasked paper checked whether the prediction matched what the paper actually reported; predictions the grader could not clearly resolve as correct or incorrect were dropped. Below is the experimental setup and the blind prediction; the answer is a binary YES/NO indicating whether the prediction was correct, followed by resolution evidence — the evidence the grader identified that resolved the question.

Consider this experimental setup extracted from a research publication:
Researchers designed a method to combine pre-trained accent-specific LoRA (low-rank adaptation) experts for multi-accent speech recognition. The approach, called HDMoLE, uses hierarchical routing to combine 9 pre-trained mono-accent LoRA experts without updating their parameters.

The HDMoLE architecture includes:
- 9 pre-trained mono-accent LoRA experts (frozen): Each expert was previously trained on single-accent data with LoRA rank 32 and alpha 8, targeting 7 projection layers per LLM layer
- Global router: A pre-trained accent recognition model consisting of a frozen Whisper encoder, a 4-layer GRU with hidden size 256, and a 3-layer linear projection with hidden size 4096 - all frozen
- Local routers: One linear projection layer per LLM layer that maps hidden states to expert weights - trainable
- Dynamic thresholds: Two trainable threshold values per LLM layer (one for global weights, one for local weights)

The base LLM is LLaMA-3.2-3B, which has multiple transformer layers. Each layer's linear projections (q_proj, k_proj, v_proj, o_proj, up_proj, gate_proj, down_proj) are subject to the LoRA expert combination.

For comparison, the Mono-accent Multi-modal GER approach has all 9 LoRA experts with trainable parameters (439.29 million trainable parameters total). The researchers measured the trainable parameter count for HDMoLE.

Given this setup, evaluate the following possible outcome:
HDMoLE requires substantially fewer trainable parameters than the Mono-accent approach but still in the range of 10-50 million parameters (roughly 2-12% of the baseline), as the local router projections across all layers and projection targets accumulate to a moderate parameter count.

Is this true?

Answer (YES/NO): NO